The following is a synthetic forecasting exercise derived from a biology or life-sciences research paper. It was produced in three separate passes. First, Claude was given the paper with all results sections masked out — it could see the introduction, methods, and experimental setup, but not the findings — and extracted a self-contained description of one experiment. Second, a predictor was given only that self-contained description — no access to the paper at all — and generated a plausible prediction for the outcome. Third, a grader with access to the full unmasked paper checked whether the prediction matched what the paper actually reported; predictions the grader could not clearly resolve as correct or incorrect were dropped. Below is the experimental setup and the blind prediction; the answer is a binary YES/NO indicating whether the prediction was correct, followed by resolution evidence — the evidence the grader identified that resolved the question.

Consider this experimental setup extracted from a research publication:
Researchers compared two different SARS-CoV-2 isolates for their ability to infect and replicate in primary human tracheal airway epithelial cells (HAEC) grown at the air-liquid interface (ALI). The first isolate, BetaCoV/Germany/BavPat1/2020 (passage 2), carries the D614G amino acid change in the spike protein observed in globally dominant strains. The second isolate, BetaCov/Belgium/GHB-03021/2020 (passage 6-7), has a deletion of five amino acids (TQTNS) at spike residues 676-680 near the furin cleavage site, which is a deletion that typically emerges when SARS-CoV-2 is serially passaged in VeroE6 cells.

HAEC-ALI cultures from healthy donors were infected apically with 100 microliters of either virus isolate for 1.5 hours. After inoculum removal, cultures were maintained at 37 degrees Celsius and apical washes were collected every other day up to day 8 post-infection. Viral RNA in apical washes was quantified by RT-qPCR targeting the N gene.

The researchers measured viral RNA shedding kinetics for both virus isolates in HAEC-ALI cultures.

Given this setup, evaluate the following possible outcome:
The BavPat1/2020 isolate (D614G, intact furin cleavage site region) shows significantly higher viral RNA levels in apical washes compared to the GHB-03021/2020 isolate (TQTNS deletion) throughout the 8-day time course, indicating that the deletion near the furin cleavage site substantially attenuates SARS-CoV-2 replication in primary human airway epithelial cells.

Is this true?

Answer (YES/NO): YES